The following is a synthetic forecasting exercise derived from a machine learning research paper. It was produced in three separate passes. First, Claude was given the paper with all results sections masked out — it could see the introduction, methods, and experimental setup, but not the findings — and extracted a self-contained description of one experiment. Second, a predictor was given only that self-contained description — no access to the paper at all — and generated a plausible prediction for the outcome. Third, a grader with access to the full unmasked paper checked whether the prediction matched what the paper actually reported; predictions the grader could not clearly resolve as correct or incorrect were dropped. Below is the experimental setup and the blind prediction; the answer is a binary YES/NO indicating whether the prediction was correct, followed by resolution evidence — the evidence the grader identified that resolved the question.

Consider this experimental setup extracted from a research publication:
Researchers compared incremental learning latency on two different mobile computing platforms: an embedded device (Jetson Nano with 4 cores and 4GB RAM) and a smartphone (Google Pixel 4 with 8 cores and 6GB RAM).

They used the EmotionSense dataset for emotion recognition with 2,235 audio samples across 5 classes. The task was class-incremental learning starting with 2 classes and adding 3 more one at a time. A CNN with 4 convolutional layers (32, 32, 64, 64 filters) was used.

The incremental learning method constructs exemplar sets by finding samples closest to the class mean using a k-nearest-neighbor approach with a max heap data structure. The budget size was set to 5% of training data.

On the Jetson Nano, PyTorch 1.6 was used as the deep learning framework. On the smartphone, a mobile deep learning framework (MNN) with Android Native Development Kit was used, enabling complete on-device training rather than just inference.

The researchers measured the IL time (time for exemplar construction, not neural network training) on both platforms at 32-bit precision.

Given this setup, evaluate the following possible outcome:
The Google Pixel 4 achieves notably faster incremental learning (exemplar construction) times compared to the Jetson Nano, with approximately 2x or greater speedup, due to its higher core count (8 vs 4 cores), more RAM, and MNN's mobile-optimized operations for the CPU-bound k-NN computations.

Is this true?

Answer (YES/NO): YES